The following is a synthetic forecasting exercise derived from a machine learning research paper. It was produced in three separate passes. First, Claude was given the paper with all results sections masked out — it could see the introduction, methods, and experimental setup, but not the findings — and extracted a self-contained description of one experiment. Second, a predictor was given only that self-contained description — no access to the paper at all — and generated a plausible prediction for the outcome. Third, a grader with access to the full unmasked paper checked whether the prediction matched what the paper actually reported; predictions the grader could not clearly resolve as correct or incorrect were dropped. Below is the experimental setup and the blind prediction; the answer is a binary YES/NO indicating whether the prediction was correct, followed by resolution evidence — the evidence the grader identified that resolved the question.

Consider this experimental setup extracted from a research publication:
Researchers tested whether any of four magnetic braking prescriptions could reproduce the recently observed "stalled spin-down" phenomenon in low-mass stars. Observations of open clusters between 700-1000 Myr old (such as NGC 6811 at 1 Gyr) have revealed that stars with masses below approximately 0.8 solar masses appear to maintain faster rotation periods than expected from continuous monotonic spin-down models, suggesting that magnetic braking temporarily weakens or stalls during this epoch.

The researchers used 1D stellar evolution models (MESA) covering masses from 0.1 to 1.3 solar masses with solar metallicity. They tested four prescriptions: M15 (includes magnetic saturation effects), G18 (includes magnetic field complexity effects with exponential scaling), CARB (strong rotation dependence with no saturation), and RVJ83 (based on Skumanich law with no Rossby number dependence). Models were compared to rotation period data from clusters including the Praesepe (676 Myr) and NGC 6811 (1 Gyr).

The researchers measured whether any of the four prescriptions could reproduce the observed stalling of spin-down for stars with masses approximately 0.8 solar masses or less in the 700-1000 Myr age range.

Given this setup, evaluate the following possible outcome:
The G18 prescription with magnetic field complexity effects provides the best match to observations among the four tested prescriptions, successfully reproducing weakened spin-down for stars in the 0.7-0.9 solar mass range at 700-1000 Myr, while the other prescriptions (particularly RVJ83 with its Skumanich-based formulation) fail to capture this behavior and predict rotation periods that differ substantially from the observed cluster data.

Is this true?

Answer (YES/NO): NO